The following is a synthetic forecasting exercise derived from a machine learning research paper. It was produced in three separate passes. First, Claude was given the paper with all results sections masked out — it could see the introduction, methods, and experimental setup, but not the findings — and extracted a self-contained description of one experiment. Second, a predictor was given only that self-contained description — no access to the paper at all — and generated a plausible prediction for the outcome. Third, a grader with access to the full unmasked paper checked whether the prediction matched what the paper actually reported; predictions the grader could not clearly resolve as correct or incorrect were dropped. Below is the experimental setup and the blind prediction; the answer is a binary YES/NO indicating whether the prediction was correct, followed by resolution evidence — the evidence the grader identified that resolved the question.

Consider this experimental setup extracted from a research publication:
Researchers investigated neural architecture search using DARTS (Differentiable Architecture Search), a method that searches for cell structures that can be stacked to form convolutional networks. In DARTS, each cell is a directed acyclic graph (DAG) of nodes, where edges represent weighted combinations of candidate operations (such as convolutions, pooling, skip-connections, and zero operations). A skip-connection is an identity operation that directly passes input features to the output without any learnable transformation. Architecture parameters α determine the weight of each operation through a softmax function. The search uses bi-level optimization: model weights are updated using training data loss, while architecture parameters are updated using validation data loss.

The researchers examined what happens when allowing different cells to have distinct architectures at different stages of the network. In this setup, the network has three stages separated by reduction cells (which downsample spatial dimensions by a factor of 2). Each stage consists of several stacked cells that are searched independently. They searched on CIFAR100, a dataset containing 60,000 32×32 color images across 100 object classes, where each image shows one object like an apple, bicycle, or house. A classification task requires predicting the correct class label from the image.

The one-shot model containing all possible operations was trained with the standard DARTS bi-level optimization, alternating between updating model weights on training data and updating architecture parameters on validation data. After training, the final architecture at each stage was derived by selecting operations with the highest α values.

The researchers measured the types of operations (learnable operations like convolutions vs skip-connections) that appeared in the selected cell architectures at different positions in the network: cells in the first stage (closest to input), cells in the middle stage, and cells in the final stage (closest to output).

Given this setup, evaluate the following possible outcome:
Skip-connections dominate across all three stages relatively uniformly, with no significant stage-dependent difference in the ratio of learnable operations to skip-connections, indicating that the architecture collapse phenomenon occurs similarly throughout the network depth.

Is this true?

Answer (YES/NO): NO